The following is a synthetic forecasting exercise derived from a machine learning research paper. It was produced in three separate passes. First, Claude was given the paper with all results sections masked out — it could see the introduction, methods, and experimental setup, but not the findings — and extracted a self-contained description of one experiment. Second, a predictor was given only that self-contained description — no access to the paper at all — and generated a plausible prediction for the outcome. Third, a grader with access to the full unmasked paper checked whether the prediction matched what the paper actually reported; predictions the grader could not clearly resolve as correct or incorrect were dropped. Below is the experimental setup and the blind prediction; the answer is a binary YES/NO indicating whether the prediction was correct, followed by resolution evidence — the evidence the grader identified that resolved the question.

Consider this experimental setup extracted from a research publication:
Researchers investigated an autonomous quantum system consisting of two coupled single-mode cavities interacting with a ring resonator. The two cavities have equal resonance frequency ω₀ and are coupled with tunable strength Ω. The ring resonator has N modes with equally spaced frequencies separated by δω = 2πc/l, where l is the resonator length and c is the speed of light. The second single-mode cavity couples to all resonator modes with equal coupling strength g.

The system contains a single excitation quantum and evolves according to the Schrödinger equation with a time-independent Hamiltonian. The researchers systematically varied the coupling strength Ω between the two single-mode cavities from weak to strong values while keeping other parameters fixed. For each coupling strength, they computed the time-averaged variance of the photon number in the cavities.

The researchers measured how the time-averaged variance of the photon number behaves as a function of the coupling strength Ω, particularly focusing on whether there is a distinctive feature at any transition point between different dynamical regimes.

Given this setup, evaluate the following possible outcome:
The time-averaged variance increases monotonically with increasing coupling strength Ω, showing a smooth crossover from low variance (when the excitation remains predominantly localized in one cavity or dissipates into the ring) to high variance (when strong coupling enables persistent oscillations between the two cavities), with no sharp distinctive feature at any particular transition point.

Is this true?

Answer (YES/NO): NO